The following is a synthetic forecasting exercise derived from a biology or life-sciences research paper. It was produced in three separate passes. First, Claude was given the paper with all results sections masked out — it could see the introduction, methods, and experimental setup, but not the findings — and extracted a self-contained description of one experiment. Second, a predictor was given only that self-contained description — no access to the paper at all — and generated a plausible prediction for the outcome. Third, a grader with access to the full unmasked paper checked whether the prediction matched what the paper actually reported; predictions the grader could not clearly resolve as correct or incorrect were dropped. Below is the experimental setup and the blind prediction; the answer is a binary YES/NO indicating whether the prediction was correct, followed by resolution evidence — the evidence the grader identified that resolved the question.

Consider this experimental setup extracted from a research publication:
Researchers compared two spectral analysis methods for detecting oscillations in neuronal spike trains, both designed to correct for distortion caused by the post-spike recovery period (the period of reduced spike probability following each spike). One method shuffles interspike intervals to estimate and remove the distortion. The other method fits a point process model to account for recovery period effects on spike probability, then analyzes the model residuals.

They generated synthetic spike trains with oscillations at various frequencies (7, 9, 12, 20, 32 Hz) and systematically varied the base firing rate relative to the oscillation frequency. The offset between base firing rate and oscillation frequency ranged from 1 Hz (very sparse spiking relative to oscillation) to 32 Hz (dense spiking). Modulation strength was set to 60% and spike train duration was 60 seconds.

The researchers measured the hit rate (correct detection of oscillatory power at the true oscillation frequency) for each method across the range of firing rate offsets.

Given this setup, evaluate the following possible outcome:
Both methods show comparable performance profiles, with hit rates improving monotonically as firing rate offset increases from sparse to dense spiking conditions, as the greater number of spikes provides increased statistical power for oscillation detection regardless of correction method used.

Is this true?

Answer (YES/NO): NO